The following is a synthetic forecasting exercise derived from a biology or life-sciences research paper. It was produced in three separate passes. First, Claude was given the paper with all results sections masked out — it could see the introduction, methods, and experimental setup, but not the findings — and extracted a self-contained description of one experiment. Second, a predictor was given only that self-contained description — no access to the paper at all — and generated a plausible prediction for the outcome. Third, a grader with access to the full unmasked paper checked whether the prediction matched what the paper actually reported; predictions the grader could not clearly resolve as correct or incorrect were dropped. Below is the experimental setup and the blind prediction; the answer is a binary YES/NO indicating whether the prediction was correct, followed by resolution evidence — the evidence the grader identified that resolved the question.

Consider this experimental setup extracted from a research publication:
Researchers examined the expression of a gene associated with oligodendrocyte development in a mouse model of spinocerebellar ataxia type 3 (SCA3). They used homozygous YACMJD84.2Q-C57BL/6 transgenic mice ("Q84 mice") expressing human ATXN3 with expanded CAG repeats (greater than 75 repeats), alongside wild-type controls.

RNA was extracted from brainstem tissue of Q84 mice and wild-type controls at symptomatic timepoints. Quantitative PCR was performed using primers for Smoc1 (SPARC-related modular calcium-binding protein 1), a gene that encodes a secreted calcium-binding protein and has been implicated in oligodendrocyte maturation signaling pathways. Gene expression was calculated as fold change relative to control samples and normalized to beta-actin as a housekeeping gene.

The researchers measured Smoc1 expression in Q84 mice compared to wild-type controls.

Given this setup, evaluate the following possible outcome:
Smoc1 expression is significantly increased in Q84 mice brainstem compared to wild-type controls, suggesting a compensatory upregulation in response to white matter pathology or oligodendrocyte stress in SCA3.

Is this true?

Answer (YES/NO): YES